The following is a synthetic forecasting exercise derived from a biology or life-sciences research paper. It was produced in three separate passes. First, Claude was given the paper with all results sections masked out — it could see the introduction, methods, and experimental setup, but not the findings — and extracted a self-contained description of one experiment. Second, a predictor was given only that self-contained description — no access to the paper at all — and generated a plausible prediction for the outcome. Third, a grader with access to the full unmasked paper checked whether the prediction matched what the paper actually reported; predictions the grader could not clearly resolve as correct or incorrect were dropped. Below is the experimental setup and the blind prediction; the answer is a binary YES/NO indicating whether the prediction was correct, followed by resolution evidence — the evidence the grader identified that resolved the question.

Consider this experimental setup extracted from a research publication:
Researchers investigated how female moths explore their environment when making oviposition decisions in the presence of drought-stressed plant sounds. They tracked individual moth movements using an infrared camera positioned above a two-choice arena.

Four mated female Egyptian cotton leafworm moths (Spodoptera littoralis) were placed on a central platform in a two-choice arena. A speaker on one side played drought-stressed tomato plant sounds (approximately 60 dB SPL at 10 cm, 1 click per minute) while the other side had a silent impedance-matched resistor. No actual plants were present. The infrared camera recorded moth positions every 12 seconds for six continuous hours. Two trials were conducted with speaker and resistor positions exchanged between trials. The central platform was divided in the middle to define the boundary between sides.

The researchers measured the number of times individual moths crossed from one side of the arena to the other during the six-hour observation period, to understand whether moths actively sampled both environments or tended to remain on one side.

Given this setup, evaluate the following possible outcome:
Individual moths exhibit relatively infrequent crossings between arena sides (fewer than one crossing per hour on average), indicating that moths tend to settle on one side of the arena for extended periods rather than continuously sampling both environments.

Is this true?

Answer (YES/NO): YES